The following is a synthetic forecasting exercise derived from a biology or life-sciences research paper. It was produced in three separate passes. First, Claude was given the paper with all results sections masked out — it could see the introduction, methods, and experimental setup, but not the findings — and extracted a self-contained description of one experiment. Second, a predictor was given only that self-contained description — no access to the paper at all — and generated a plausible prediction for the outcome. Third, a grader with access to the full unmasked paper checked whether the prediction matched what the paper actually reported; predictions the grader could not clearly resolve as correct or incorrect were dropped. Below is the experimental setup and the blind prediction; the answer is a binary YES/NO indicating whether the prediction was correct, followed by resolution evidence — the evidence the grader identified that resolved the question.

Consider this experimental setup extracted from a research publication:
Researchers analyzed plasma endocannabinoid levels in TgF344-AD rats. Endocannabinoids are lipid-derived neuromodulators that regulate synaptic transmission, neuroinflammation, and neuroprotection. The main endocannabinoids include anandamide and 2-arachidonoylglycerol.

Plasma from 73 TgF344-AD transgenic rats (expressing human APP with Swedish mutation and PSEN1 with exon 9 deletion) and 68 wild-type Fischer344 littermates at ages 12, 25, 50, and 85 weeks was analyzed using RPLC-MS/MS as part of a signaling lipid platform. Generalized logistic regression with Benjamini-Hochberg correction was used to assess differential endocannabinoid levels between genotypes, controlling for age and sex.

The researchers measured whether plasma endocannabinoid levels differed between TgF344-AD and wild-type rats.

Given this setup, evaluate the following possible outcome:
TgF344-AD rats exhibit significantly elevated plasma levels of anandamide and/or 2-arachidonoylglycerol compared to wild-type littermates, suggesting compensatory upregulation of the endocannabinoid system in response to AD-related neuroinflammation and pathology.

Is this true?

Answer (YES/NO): NO